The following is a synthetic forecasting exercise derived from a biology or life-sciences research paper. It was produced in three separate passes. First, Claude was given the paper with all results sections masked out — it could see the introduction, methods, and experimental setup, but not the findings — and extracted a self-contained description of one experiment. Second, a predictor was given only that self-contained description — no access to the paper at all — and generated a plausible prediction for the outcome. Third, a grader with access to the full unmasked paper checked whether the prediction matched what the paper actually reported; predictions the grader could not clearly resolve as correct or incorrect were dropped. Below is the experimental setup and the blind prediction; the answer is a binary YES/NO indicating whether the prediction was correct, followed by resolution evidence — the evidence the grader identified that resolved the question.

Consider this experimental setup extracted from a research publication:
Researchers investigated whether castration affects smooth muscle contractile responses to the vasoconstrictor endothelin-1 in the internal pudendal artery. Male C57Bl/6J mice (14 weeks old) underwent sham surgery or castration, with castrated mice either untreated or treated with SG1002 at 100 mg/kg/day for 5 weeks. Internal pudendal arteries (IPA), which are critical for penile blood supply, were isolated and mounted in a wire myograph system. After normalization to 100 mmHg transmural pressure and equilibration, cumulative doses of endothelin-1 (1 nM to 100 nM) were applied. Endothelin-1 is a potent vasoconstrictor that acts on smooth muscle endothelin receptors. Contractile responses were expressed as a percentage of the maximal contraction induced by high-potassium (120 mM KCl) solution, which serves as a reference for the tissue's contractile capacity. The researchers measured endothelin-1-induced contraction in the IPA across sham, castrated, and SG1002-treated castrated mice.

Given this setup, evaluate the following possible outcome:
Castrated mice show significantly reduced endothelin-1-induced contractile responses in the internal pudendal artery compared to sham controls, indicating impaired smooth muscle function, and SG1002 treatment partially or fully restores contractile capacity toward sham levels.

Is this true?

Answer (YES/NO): NO